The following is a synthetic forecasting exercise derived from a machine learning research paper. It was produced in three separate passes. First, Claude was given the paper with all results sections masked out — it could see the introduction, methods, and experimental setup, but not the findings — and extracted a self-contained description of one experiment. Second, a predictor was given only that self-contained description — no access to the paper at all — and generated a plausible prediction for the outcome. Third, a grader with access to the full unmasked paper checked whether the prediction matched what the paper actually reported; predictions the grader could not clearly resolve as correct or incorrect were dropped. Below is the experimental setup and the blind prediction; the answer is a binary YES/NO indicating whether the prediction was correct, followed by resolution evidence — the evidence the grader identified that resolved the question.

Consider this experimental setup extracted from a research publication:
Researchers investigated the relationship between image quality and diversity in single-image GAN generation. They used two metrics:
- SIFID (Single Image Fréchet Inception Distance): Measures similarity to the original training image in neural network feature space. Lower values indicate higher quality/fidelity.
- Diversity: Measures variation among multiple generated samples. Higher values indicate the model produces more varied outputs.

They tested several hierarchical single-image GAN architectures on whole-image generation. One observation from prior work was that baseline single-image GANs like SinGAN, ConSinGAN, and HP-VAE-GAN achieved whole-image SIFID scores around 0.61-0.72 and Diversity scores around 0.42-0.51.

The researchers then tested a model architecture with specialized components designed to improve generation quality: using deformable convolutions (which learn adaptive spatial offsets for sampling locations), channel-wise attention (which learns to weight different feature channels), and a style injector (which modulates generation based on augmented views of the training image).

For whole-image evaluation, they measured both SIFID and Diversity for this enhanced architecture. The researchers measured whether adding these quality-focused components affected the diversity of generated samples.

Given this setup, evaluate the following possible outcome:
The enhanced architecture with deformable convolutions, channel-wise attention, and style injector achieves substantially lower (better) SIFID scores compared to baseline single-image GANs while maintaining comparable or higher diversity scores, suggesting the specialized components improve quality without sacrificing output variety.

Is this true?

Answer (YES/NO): NO